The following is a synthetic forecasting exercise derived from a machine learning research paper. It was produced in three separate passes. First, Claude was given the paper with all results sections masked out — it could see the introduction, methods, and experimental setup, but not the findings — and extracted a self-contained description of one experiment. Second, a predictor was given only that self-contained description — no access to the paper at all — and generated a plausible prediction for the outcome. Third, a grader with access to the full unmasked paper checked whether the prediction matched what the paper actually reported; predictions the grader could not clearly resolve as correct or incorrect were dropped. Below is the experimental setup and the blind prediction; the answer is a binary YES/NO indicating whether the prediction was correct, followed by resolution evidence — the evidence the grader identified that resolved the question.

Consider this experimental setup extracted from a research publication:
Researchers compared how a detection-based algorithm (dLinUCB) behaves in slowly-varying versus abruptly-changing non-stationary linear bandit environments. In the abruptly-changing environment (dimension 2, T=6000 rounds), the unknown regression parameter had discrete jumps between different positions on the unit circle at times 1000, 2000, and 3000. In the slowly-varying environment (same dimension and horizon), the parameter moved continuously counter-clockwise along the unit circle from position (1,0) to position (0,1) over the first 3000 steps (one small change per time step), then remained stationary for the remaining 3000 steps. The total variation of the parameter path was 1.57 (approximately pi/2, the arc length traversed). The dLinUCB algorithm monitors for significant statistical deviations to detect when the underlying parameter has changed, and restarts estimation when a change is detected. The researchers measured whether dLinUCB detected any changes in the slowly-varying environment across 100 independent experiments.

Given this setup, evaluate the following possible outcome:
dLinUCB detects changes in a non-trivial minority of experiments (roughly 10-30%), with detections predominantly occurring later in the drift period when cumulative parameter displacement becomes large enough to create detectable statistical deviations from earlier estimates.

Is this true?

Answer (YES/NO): NO